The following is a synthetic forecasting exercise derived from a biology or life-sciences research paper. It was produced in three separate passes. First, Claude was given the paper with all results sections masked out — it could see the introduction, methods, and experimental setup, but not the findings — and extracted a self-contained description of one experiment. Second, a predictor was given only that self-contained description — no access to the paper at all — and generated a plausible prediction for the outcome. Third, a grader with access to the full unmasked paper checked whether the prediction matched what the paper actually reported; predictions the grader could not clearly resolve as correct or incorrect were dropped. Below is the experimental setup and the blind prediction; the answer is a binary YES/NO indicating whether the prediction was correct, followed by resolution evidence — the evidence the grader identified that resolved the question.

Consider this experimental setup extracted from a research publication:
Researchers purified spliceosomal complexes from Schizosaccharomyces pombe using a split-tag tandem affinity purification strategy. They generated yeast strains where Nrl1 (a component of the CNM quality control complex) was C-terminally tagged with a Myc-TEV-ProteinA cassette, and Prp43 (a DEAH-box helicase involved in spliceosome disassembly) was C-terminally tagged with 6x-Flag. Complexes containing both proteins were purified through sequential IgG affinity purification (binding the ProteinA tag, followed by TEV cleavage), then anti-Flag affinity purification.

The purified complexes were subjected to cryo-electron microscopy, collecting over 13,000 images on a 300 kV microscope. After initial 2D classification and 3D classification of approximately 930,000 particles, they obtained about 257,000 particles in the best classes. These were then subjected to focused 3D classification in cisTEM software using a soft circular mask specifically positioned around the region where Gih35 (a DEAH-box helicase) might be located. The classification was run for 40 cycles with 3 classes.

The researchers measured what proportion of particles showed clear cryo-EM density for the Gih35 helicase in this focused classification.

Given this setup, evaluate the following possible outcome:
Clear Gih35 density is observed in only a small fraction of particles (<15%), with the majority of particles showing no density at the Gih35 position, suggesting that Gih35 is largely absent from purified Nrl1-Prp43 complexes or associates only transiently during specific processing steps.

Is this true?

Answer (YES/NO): NO